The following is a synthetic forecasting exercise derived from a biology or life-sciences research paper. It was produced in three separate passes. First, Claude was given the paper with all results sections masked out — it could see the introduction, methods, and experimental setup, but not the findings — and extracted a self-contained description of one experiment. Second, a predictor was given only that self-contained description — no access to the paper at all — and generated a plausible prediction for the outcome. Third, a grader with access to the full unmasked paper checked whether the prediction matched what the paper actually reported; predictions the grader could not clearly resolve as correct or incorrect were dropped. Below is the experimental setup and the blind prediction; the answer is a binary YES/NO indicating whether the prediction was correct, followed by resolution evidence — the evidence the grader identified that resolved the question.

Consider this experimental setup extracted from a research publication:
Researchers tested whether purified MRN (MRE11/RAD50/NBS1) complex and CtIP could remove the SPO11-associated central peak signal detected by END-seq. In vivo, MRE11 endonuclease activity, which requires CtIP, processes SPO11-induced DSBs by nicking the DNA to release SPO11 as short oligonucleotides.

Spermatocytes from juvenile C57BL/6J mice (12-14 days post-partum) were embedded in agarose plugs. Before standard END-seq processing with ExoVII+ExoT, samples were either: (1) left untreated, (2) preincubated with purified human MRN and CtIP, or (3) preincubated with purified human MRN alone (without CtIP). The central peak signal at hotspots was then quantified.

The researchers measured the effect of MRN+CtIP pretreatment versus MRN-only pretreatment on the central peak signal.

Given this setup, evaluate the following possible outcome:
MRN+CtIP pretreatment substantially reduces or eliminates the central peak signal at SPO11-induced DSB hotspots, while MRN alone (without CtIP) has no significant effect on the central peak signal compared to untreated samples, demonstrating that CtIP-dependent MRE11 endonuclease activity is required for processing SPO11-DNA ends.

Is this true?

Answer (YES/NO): YES